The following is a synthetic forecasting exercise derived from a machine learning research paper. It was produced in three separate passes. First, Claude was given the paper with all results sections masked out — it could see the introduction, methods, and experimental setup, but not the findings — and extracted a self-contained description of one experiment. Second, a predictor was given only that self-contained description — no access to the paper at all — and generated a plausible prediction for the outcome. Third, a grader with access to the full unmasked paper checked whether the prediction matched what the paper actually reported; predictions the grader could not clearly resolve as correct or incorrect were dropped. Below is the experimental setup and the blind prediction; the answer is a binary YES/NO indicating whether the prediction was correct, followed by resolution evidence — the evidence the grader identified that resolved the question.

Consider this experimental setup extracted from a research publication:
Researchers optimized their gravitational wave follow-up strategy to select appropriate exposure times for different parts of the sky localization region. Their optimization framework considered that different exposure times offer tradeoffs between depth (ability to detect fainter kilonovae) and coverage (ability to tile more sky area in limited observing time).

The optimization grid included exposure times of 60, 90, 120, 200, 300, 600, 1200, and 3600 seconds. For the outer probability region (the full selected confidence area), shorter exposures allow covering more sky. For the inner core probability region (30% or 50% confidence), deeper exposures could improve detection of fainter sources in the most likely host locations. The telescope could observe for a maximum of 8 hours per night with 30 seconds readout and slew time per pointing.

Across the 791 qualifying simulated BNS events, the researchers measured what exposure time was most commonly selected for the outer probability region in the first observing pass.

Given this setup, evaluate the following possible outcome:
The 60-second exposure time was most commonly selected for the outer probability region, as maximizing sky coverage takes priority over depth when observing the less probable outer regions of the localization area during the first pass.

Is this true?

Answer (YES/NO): YES